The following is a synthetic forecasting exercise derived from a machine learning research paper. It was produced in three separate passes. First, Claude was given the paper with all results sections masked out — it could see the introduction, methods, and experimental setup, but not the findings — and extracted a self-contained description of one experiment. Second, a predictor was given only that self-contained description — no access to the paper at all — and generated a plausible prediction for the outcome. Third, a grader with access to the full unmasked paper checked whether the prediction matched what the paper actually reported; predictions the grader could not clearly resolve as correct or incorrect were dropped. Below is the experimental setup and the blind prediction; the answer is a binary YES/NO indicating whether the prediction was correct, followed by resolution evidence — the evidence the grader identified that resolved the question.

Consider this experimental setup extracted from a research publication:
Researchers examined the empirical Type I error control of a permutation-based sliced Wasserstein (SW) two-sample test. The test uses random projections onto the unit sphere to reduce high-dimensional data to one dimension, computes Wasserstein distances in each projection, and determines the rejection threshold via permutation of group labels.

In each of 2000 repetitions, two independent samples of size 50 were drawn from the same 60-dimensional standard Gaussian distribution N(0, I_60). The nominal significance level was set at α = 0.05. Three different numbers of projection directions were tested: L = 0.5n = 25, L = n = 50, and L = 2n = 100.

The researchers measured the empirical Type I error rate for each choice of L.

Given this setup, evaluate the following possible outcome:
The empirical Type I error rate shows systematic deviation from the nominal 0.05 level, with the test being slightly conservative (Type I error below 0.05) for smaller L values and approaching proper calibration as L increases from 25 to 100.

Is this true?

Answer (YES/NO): NO